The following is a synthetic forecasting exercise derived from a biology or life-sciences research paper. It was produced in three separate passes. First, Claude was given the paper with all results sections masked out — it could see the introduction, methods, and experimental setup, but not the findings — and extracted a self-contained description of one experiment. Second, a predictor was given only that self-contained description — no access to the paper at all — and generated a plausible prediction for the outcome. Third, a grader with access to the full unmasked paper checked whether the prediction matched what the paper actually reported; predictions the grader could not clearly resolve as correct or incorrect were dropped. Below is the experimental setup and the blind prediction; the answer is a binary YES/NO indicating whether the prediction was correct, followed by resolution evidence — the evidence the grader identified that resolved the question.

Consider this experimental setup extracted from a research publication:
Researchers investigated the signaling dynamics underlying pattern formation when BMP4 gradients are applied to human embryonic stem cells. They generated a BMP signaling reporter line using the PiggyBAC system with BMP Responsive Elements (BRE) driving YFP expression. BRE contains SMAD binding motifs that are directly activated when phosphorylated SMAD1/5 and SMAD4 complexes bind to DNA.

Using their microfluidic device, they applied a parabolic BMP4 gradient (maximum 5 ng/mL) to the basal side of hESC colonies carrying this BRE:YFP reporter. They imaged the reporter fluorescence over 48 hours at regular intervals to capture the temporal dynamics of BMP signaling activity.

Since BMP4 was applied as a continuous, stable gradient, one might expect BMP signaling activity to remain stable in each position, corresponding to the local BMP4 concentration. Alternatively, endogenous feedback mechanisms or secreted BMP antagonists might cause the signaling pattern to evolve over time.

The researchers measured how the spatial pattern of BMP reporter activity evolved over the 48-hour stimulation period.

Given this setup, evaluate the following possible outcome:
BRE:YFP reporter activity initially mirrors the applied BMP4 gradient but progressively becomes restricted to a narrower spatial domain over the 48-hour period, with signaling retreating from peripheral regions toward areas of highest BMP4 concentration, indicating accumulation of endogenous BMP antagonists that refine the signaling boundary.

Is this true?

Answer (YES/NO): NO